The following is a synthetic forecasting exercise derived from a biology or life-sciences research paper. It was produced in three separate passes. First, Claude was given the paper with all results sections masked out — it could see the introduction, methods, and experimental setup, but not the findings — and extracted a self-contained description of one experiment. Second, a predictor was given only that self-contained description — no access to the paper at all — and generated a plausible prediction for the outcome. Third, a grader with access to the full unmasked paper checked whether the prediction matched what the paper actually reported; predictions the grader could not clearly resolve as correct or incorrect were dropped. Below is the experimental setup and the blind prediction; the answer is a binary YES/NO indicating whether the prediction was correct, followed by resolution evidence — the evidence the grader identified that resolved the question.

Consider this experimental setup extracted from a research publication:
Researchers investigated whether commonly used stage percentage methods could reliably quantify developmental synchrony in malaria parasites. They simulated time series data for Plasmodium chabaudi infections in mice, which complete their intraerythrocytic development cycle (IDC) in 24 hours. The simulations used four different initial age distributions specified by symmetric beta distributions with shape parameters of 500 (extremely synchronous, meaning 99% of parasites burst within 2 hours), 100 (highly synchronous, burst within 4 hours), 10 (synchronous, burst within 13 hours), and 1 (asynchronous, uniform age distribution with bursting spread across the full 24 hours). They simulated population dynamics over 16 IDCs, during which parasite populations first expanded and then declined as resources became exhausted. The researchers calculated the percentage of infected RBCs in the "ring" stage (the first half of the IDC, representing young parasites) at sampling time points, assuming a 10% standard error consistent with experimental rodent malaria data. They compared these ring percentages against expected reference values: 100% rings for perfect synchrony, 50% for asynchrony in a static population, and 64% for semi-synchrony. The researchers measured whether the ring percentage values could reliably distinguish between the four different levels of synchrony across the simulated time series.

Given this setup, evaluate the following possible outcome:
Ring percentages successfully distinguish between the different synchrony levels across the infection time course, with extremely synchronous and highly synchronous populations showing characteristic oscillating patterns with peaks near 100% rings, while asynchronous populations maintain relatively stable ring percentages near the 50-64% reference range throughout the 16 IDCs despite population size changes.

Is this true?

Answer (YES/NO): NO